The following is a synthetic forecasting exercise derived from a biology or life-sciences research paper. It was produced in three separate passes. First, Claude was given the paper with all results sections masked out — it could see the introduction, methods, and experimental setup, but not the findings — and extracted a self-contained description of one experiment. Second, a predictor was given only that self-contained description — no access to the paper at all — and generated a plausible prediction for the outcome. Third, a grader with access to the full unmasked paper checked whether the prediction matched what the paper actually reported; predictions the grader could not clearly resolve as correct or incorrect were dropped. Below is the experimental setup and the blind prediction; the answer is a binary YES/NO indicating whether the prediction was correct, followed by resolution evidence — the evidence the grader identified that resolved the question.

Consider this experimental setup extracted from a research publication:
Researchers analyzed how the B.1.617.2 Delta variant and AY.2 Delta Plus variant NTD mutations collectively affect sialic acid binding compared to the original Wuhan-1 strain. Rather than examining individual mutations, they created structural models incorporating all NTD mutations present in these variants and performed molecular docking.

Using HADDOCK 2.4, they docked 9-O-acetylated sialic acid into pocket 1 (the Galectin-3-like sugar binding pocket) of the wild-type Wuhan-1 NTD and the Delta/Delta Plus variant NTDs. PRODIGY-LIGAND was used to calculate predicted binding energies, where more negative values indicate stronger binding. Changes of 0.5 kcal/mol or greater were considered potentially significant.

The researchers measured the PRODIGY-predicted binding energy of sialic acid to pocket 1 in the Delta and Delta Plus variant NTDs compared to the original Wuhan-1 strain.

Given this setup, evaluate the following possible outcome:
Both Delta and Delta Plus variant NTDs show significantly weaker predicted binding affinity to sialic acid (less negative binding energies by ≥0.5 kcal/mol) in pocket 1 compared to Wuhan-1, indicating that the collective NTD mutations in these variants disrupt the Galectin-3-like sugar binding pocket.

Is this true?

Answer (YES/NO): NO